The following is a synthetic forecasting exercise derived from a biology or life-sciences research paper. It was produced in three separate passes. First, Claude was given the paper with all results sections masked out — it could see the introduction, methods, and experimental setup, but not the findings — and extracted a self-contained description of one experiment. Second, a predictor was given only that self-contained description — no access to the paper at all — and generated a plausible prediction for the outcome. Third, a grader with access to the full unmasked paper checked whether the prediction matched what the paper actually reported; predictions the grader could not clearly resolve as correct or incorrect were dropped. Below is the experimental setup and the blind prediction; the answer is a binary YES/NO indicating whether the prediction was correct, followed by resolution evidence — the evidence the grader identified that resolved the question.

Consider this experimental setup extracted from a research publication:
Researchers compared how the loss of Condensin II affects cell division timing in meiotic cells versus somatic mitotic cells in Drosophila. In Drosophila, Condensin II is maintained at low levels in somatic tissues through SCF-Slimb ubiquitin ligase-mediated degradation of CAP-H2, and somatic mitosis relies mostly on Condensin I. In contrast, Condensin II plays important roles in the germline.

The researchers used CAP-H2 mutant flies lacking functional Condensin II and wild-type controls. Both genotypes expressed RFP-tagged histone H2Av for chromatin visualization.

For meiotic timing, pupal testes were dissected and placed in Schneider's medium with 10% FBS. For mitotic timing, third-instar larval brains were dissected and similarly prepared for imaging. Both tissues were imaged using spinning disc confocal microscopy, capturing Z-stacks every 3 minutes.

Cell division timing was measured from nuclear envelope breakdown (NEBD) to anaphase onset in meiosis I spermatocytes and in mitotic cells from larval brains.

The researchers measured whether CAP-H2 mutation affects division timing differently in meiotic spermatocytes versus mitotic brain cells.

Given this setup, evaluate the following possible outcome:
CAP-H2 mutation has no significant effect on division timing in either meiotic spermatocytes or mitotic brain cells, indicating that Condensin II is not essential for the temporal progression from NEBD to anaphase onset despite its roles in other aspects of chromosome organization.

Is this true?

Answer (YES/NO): NO